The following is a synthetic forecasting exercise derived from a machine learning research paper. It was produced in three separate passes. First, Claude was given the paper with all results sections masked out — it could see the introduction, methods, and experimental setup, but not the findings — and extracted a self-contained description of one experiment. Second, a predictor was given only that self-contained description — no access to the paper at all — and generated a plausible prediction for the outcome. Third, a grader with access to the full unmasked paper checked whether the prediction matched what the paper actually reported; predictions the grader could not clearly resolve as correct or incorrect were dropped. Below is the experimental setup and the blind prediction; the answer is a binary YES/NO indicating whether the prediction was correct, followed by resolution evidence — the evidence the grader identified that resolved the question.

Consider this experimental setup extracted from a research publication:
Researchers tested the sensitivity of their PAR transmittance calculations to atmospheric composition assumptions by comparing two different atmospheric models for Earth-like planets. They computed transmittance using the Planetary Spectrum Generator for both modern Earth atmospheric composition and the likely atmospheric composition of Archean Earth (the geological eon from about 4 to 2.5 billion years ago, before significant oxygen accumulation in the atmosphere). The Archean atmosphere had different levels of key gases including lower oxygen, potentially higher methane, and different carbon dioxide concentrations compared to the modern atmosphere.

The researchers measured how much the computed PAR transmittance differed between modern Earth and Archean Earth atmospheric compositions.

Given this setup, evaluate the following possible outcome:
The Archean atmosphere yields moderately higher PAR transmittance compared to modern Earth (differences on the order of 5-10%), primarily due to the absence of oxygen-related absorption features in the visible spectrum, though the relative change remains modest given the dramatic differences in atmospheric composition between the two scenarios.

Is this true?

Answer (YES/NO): NO